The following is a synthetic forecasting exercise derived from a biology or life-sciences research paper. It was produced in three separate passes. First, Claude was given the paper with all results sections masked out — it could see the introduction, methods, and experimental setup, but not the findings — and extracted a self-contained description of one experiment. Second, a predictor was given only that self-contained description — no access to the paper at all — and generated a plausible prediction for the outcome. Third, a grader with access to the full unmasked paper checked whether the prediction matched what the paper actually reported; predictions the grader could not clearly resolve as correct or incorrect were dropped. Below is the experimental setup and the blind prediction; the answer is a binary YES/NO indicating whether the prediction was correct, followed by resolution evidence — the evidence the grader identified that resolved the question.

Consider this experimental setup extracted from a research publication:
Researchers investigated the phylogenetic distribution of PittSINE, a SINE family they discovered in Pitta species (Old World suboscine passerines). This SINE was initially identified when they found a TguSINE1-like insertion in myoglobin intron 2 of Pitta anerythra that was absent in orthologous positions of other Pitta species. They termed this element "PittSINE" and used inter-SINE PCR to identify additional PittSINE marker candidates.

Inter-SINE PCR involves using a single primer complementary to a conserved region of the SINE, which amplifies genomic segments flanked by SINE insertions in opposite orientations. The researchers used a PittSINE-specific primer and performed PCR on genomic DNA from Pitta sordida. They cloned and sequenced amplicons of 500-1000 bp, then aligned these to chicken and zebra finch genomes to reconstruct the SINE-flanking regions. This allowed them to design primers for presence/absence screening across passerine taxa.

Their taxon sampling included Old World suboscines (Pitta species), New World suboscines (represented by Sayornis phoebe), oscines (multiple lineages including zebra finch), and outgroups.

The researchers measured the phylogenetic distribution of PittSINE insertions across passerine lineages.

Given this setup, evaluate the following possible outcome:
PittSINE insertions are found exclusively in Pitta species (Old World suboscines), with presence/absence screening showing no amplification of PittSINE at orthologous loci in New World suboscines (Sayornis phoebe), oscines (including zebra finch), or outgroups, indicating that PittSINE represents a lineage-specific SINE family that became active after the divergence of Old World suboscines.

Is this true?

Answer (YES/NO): YES